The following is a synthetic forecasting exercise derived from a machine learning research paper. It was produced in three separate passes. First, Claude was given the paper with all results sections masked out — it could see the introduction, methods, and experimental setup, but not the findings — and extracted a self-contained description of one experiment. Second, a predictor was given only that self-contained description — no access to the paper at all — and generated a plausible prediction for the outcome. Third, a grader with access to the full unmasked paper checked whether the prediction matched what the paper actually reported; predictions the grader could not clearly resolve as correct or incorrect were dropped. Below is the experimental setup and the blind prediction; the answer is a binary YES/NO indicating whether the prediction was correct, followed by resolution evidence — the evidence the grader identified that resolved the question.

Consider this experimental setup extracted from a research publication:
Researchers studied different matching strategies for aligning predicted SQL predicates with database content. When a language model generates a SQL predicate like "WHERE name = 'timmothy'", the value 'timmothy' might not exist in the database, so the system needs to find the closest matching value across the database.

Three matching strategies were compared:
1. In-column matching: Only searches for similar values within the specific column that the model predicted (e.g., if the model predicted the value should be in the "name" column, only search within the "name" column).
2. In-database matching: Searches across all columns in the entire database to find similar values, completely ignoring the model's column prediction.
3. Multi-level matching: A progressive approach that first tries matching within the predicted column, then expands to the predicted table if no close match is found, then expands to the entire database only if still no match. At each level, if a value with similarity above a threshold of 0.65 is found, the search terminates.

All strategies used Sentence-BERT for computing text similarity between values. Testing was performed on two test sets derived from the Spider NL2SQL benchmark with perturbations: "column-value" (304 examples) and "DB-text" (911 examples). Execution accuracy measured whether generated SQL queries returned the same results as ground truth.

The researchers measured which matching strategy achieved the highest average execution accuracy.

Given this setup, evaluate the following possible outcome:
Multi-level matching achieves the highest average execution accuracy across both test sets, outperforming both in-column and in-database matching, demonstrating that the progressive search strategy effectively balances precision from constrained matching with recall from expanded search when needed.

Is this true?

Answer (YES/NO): YES